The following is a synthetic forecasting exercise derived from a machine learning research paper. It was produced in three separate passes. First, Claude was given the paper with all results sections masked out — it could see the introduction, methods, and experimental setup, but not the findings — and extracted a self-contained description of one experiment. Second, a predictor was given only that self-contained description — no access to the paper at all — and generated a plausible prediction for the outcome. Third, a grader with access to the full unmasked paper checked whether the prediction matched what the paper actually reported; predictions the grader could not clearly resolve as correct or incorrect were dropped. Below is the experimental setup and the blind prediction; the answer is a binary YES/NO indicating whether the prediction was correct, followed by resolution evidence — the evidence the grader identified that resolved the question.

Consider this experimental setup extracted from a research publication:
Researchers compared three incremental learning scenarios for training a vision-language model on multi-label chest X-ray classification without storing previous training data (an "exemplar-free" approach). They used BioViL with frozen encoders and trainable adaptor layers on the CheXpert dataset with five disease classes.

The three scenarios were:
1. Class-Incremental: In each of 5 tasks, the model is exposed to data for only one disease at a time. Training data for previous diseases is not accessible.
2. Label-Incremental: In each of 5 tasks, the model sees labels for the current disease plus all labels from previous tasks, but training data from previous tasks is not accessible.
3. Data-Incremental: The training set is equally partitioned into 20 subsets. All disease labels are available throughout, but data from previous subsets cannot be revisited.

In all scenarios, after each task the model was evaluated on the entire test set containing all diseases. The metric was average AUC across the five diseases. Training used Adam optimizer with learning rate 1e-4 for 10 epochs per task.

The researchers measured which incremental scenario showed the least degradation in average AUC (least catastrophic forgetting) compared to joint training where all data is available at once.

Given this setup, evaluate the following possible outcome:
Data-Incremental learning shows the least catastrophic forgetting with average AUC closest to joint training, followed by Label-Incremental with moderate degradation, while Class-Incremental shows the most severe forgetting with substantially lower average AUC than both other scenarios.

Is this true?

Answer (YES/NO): NO